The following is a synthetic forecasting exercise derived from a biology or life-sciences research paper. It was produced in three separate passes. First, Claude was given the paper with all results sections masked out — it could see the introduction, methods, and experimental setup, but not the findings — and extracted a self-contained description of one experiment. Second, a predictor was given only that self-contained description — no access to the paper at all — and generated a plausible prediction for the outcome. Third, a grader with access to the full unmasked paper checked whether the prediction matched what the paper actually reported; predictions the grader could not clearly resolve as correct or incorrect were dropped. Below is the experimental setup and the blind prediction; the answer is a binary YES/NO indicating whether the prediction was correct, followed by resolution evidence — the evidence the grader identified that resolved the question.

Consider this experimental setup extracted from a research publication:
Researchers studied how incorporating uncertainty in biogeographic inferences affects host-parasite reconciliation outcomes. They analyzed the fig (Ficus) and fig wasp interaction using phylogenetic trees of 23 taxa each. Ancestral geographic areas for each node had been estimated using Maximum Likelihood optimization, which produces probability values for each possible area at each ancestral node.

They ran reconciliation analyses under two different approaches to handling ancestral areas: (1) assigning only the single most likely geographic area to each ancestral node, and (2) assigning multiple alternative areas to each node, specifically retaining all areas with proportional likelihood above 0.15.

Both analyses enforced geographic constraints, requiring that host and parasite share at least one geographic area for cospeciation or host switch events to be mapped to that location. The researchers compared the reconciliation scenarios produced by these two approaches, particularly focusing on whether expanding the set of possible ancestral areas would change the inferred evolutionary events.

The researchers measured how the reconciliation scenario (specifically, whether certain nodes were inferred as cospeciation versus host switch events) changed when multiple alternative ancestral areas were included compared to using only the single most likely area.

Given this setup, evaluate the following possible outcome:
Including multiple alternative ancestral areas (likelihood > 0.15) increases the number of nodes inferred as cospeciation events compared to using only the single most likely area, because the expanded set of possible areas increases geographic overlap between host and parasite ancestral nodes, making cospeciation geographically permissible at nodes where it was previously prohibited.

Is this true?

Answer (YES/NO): YES